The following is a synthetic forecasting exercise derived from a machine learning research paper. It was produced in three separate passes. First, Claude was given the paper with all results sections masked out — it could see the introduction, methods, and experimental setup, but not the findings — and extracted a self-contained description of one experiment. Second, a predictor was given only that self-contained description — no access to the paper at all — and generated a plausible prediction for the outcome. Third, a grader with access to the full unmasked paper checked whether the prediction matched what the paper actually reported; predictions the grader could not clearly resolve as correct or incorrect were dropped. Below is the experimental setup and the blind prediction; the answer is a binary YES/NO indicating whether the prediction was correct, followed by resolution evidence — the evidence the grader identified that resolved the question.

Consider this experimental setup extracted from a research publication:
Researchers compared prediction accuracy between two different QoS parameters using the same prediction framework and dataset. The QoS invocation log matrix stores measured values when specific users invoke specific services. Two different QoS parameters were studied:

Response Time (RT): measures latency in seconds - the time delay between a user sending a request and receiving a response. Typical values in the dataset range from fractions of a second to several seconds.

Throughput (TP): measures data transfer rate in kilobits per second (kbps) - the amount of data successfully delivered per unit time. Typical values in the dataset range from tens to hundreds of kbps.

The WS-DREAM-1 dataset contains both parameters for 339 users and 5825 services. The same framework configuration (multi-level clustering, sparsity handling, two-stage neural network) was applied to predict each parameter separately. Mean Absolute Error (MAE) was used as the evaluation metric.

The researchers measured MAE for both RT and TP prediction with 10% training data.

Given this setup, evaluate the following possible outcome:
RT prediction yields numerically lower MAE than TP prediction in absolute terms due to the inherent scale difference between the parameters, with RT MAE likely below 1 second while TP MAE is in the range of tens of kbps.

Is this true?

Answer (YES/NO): NO